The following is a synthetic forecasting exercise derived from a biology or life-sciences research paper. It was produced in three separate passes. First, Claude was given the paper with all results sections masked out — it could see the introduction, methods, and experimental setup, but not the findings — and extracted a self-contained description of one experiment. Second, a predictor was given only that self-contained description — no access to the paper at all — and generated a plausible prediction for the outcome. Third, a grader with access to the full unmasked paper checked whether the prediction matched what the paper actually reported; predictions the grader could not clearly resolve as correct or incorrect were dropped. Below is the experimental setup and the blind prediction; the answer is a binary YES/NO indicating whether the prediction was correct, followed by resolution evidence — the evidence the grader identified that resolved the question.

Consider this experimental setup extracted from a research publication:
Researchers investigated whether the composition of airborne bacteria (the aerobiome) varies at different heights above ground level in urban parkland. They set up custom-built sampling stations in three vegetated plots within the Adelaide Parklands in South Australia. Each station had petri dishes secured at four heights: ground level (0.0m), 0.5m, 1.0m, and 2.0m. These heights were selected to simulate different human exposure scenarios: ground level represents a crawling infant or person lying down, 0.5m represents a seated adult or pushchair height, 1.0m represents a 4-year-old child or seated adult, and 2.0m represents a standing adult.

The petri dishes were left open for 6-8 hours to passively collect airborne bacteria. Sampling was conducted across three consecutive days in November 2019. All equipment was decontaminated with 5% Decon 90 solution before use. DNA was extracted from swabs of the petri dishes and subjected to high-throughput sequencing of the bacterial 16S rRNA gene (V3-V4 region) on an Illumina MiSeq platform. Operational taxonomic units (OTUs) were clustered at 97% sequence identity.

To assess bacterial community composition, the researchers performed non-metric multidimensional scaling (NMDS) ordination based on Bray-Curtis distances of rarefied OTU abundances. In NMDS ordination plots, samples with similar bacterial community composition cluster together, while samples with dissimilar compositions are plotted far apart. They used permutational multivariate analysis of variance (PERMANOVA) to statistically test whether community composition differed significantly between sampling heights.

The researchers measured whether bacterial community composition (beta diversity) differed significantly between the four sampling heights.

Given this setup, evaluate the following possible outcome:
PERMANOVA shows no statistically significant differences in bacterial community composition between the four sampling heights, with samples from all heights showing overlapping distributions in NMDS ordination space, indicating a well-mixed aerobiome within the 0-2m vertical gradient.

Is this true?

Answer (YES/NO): NO